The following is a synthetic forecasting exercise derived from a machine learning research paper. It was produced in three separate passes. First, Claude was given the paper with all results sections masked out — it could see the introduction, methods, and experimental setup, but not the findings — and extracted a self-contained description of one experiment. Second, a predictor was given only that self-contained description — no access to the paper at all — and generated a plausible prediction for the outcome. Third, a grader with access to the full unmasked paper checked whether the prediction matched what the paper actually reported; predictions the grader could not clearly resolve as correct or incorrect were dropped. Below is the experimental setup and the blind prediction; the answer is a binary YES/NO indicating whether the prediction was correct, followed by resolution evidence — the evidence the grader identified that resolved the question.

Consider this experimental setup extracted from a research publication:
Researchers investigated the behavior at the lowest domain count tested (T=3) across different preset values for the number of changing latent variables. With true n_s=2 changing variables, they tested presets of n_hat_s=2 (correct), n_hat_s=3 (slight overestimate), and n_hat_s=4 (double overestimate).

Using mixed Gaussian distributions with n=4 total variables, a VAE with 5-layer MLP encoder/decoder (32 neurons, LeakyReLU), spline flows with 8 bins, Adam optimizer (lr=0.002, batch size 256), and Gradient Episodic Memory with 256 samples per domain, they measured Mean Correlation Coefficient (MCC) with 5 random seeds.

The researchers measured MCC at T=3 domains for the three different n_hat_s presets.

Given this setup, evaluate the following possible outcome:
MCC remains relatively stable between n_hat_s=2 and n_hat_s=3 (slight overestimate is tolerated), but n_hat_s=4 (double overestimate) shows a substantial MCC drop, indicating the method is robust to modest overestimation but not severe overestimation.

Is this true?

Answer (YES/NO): NO